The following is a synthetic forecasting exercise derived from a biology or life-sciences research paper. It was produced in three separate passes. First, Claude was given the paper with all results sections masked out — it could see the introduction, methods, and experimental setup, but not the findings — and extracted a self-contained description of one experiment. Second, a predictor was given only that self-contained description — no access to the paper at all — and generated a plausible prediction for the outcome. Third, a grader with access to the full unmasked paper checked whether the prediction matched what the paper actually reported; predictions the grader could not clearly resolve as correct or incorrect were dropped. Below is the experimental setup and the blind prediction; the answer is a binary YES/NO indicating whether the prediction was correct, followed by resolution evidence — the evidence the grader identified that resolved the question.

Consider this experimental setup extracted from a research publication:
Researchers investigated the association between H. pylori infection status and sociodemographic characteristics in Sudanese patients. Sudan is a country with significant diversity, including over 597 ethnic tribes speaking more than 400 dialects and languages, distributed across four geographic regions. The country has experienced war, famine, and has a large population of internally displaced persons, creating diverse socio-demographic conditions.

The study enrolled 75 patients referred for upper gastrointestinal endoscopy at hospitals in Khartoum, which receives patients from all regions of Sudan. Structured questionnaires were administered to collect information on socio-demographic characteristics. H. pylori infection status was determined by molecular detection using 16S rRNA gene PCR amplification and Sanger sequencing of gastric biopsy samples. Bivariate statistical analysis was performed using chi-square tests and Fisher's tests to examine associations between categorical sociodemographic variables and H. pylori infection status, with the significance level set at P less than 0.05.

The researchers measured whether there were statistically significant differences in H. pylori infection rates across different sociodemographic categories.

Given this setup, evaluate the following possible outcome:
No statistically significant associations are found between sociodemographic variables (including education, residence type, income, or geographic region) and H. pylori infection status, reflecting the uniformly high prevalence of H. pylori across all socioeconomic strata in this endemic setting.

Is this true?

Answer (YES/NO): YES